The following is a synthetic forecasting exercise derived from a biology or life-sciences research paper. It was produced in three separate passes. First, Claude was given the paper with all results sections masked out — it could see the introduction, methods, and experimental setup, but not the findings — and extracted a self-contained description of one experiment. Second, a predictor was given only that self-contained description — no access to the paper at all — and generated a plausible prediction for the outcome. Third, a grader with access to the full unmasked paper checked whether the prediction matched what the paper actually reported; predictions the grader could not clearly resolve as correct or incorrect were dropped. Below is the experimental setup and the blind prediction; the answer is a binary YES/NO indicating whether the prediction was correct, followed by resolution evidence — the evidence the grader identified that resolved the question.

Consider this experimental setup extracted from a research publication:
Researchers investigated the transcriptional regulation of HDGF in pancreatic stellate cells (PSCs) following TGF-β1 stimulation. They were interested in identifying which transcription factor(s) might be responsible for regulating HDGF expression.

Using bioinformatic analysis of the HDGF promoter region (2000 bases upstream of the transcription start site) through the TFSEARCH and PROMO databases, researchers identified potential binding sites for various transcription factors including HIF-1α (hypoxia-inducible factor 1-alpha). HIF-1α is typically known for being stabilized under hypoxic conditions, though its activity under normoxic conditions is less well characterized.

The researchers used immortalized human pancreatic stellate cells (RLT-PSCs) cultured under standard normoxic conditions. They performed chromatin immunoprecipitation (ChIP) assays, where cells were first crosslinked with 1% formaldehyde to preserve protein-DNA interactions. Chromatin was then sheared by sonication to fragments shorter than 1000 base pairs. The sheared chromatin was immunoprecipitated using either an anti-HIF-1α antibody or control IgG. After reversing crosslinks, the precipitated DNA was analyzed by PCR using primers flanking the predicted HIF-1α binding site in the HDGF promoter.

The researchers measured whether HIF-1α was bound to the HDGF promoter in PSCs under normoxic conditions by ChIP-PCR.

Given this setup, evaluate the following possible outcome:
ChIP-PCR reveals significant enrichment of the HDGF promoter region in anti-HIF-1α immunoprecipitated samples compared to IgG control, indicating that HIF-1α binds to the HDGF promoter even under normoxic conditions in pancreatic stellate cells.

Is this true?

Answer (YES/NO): YES